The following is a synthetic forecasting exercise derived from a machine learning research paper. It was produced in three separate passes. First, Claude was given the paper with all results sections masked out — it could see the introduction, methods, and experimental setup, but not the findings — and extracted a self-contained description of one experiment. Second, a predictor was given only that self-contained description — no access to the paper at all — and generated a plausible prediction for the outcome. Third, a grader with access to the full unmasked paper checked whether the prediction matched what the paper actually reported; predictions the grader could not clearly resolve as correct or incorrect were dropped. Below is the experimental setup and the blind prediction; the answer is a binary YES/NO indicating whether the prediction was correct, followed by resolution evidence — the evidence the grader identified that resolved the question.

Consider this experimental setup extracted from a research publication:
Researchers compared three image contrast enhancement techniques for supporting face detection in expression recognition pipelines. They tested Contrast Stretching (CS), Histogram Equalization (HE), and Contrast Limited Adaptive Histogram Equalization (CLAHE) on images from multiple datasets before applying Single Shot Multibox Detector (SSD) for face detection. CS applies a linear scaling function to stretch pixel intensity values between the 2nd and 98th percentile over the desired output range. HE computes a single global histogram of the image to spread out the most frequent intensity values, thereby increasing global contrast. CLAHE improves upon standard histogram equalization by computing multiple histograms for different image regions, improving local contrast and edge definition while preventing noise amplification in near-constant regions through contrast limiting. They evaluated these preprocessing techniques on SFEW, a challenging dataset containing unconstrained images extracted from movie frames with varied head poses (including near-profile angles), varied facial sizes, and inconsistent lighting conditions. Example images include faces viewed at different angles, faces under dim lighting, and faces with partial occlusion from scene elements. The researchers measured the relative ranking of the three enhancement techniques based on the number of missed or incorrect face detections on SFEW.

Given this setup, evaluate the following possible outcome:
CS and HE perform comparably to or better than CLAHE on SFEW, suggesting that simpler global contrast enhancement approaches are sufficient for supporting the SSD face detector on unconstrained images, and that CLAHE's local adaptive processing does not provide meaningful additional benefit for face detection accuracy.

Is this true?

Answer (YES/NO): NO